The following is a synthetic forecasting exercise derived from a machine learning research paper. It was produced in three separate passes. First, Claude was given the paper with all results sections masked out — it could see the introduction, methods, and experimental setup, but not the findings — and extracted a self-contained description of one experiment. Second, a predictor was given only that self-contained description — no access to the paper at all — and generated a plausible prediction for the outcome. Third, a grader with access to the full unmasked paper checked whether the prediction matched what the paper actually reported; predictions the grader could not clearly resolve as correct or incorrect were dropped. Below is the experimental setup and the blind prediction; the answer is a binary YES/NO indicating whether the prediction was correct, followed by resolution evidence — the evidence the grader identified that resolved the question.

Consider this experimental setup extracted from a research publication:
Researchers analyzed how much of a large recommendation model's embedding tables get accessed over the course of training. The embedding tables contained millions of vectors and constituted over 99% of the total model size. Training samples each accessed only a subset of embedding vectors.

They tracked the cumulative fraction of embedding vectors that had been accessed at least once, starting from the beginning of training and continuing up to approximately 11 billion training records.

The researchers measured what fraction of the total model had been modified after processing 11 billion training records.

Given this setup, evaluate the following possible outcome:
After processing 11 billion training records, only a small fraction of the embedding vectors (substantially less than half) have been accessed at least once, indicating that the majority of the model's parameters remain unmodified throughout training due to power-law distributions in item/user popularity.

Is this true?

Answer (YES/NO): NO